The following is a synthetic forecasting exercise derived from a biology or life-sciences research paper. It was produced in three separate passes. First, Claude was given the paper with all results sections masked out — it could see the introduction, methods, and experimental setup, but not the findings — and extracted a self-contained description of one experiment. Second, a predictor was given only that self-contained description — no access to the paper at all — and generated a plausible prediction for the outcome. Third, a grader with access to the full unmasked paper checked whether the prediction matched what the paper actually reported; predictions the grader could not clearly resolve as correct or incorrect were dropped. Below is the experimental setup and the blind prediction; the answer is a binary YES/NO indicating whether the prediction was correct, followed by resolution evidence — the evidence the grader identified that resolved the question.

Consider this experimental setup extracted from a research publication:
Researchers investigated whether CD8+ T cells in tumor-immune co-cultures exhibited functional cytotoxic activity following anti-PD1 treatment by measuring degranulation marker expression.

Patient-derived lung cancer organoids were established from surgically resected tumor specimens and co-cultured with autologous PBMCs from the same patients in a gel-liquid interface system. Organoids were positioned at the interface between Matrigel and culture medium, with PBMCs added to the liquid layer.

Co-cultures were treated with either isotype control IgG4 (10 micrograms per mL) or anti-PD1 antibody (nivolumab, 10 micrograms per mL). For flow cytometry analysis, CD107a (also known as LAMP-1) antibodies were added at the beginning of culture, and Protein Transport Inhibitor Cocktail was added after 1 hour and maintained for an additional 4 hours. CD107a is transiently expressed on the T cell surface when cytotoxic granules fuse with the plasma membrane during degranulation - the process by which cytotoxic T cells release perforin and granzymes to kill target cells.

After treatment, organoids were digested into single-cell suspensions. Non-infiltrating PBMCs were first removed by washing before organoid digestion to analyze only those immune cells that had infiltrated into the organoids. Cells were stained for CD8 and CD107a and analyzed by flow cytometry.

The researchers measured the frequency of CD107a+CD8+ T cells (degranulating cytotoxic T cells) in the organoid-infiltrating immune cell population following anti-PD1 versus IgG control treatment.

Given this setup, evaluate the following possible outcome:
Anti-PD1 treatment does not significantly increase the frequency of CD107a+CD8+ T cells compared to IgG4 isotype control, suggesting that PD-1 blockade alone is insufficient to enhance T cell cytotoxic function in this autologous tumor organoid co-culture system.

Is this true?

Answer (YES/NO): NO